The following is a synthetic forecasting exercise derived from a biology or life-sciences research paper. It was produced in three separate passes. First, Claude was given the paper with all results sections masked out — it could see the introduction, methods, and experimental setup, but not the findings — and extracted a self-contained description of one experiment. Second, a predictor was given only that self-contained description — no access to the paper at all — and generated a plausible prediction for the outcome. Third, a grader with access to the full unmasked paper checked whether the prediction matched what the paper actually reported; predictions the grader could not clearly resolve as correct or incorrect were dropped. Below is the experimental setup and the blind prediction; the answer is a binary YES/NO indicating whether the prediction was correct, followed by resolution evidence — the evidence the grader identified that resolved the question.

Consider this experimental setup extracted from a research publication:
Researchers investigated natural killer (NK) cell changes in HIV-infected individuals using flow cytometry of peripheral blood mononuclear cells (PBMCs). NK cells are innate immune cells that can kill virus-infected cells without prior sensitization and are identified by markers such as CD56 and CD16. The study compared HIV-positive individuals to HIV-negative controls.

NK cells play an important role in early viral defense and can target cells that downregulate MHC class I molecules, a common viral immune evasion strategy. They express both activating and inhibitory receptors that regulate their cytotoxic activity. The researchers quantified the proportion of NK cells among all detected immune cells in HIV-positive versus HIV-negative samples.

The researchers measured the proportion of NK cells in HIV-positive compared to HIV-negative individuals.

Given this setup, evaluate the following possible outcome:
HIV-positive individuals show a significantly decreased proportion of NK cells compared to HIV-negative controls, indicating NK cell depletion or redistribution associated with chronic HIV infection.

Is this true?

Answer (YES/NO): NO